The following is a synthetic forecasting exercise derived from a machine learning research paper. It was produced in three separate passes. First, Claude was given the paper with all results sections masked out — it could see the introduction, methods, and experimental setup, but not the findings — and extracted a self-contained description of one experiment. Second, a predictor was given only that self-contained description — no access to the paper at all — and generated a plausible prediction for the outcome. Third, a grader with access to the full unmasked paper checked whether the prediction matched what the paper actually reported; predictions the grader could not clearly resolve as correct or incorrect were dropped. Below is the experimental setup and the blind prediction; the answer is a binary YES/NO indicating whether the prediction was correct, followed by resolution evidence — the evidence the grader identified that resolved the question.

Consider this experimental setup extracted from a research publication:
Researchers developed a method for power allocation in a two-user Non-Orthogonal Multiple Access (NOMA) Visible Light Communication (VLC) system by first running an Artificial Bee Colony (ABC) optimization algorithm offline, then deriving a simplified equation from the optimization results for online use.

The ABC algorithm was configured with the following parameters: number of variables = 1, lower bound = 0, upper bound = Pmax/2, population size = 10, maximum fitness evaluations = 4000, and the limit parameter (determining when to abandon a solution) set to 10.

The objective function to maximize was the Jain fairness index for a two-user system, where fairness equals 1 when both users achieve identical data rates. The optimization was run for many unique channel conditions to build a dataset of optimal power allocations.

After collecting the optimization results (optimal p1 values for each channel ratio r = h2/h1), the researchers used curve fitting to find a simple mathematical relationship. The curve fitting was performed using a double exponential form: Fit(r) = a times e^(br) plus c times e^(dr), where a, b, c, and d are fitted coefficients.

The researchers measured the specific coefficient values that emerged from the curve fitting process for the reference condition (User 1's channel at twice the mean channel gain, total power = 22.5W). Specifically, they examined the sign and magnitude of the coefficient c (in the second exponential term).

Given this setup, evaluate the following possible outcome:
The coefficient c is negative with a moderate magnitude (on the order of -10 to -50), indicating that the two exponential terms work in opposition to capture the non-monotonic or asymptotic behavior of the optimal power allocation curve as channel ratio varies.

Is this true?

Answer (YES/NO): NO